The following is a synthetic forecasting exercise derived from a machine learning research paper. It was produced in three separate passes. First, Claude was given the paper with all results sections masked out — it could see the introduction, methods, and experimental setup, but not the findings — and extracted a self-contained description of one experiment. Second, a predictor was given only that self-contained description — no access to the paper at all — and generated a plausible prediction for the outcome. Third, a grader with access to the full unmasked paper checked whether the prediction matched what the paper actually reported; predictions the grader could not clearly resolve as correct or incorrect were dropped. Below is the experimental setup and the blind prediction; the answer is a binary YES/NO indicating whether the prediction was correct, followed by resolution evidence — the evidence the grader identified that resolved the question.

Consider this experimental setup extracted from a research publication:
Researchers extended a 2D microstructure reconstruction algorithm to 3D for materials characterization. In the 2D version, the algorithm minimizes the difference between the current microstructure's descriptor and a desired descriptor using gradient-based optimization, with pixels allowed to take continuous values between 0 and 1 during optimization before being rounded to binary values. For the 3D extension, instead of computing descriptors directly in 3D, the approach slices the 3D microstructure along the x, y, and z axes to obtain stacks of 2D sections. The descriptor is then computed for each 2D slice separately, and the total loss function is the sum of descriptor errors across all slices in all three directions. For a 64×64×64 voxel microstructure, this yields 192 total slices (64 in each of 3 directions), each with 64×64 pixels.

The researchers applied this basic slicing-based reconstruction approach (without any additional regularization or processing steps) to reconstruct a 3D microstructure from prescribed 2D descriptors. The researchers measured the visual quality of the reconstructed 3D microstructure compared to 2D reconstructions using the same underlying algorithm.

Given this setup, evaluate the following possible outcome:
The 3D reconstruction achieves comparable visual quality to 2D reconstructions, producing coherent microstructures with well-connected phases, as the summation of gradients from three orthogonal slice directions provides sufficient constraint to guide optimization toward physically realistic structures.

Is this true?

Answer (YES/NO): NO